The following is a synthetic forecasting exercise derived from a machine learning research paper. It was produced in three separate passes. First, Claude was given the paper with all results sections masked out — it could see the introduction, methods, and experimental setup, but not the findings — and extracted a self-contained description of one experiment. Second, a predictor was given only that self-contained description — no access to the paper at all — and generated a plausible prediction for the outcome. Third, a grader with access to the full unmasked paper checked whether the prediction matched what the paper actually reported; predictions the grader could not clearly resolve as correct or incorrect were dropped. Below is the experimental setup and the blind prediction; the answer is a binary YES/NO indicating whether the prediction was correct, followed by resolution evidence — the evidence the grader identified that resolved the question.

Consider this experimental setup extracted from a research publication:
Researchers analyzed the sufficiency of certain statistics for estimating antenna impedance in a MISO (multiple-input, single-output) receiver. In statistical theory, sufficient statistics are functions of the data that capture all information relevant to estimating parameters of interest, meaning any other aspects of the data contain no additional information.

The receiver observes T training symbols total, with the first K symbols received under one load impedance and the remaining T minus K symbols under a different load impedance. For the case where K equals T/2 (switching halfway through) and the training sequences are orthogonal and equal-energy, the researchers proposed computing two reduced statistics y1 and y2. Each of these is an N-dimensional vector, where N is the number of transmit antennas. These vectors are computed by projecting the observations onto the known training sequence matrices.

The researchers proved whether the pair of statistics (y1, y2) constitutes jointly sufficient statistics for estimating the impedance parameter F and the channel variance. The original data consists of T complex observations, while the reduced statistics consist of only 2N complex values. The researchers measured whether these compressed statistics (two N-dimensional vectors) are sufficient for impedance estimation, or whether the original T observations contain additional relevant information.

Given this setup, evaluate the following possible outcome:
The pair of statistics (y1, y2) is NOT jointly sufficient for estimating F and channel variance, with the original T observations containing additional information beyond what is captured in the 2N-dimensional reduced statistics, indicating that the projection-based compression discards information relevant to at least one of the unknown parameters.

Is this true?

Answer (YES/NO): NO